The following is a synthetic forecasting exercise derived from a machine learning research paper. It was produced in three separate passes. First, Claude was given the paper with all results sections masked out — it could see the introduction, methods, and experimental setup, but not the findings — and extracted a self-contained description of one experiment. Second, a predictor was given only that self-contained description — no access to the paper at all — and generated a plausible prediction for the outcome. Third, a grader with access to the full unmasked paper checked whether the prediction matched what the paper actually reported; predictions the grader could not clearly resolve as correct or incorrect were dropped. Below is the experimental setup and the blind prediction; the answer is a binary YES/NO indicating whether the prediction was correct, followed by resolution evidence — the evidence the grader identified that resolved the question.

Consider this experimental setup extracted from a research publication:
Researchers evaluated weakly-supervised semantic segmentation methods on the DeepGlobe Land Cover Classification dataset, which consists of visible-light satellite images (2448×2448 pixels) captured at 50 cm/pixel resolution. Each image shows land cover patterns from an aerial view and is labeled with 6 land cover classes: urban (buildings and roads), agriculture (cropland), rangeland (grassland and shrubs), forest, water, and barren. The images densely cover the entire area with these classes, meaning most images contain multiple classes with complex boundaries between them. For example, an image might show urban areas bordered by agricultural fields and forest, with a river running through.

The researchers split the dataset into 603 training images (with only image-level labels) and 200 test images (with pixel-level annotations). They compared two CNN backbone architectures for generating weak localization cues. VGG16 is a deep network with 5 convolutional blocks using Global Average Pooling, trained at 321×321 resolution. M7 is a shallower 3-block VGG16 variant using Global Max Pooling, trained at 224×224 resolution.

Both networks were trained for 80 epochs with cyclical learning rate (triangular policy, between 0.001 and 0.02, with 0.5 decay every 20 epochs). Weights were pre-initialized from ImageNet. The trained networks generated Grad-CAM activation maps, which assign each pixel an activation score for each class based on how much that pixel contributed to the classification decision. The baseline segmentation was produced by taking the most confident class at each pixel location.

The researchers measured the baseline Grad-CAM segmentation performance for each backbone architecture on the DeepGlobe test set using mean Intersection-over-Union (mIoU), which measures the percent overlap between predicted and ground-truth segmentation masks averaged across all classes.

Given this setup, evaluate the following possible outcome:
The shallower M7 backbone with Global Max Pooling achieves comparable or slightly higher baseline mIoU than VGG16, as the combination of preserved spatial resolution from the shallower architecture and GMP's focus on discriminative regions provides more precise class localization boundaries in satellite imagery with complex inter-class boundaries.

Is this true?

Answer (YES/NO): NO